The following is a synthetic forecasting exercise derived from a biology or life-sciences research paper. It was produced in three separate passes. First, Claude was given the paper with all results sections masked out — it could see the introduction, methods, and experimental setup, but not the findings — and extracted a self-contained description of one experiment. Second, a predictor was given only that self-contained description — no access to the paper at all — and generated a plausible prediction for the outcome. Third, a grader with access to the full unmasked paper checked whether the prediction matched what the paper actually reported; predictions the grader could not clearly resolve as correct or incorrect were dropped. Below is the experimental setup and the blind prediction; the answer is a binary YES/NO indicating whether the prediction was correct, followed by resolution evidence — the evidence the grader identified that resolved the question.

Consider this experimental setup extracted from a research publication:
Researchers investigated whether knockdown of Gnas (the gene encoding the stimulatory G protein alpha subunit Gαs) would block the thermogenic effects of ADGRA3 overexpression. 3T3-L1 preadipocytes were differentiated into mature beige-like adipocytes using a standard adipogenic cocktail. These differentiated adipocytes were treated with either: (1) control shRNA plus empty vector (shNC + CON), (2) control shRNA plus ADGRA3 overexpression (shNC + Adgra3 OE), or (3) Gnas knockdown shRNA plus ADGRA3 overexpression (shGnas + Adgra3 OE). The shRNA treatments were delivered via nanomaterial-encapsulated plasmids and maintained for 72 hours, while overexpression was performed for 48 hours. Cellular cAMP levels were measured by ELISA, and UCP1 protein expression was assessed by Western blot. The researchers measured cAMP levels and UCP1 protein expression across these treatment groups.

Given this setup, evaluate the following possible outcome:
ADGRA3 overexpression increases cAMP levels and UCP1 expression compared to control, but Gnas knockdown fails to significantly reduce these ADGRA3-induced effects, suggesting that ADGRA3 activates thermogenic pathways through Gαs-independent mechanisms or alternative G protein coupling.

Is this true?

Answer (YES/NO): NO